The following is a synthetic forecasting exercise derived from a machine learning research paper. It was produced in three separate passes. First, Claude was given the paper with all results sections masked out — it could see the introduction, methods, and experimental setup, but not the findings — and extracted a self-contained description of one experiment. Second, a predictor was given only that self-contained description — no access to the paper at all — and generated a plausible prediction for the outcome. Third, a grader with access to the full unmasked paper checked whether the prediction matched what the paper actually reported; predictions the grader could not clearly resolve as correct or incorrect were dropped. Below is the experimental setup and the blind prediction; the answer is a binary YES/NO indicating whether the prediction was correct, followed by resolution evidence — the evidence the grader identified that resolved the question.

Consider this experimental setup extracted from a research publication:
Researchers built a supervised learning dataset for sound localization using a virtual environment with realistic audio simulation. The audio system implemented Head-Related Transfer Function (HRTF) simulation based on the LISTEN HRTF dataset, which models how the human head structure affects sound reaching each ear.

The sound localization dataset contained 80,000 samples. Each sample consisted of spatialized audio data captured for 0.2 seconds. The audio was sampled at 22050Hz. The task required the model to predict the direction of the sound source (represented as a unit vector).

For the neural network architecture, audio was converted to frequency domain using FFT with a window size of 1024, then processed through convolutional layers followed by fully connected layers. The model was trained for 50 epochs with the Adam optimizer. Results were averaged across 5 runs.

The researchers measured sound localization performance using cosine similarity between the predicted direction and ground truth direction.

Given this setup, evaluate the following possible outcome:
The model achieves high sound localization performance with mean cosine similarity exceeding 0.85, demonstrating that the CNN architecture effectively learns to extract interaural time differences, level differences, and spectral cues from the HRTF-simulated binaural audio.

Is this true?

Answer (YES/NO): NO